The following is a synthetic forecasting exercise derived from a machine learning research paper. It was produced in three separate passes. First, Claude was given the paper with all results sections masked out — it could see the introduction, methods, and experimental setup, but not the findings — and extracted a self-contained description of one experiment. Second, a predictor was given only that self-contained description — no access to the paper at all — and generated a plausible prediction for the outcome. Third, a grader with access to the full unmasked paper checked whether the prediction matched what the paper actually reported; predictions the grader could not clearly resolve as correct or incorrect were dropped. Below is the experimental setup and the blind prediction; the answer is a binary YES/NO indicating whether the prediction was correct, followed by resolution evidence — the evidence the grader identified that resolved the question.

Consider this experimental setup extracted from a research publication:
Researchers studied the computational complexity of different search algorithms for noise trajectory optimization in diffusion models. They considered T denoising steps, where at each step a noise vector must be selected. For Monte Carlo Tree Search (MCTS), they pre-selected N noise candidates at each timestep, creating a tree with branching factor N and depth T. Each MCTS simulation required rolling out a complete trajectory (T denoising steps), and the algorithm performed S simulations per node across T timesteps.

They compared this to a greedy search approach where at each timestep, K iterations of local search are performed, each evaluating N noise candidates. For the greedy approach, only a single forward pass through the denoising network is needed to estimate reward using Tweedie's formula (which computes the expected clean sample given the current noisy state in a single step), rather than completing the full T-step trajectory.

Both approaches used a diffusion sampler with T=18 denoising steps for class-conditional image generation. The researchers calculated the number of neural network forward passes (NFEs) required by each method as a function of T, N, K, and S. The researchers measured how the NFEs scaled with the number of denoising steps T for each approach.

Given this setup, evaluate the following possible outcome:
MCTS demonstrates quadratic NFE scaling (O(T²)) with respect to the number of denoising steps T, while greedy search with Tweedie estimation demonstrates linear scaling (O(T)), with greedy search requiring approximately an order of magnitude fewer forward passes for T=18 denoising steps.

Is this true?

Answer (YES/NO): NO